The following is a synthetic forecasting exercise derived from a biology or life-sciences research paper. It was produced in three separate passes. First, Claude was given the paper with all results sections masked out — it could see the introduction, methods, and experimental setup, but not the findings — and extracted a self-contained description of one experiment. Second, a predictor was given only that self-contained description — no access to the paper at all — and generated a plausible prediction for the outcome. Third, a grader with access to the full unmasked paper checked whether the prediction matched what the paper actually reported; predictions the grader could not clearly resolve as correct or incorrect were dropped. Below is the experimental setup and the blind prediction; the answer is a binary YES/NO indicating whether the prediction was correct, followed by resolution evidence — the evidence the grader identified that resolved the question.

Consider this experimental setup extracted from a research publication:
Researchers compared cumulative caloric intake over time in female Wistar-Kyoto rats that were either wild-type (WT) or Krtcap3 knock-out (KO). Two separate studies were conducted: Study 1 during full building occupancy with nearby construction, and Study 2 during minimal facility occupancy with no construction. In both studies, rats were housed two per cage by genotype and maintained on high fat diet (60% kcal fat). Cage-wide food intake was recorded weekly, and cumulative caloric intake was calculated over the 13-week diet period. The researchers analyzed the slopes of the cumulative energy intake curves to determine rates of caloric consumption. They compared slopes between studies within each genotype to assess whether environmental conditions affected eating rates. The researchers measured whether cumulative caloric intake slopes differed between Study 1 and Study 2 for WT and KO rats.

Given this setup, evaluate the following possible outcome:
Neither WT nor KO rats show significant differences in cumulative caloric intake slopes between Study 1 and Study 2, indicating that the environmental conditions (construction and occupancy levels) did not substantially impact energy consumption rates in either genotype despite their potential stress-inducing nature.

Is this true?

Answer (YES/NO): NO